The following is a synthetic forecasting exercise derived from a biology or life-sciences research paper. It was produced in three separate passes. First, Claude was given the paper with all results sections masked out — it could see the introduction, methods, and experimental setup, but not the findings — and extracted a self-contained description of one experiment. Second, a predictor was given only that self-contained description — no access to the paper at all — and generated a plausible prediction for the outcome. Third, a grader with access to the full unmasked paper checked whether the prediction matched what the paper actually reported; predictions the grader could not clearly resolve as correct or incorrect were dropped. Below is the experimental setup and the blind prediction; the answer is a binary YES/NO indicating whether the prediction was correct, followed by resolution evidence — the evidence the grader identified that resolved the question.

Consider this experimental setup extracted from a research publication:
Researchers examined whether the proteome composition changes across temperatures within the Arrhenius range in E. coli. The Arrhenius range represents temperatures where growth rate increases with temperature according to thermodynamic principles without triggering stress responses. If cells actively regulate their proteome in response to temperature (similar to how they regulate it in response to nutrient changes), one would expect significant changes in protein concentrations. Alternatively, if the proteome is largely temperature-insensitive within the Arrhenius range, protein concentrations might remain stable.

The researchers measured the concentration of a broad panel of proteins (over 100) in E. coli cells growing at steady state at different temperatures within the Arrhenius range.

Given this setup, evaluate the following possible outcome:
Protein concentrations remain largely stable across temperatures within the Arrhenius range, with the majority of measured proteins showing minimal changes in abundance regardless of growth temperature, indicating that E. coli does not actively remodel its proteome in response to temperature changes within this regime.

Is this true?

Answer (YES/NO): YES